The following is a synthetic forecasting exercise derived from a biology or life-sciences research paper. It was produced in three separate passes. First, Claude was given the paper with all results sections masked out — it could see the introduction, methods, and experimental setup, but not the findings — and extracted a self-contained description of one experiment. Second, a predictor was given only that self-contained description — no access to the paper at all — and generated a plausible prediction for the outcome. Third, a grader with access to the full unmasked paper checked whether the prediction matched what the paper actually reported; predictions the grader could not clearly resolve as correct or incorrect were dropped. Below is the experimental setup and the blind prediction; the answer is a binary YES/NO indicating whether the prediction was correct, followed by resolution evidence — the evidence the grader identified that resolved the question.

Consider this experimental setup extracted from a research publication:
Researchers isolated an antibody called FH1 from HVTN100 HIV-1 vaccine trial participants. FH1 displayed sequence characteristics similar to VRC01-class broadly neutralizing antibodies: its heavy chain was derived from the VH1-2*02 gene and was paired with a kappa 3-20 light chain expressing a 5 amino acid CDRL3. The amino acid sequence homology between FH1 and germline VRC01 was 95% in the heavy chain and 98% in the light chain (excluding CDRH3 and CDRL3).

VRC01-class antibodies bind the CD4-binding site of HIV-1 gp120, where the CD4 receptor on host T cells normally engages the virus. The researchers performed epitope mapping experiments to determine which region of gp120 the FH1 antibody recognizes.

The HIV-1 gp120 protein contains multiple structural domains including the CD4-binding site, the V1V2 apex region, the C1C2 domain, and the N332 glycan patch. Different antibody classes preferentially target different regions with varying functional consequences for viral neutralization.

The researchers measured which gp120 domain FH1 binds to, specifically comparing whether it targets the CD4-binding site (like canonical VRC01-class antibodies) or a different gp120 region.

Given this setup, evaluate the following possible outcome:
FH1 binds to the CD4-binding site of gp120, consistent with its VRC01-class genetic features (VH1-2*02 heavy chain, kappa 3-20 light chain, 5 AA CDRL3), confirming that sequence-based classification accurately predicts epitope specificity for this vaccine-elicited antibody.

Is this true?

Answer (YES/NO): NO